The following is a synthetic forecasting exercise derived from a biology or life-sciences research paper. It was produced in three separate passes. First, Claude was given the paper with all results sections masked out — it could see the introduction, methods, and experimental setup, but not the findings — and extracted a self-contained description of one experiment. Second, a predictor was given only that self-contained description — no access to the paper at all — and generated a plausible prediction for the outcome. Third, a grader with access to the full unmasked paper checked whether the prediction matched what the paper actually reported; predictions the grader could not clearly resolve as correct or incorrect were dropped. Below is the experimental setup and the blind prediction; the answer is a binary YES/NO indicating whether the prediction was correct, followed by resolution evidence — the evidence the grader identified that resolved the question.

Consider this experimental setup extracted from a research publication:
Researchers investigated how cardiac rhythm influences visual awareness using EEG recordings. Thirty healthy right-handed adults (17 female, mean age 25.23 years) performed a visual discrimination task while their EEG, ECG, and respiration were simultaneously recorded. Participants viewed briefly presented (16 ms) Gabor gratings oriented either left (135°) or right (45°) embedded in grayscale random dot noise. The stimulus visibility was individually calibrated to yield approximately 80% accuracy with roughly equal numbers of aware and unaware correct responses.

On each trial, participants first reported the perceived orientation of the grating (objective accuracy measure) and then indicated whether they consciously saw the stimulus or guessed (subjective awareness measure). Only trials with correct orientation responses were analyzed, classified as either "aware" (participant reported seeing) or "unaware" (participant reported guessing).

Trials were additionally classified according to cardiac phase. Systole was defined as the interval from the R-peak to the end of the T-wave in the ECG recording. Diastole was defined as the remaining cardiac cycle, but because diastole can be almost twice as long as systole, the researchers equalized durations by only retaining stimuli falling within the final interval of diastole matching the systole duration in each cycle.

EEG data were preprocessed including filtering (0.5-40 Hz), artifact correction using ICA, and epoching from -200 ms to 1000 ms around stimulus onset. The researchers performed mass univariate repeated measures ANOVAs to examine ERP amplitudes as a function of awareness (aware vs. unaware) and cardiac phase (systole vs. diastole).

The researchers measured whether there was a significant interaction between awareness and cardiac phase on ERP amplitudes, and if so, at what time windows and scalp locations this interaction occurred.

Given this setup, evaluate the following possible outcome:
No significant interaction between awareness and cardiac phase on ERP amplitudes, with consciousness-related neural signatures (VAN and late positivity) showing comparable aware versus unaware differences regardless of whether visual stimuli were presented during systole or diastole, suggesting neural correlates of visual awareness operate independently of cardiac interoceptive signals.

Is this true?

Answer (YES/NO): NO